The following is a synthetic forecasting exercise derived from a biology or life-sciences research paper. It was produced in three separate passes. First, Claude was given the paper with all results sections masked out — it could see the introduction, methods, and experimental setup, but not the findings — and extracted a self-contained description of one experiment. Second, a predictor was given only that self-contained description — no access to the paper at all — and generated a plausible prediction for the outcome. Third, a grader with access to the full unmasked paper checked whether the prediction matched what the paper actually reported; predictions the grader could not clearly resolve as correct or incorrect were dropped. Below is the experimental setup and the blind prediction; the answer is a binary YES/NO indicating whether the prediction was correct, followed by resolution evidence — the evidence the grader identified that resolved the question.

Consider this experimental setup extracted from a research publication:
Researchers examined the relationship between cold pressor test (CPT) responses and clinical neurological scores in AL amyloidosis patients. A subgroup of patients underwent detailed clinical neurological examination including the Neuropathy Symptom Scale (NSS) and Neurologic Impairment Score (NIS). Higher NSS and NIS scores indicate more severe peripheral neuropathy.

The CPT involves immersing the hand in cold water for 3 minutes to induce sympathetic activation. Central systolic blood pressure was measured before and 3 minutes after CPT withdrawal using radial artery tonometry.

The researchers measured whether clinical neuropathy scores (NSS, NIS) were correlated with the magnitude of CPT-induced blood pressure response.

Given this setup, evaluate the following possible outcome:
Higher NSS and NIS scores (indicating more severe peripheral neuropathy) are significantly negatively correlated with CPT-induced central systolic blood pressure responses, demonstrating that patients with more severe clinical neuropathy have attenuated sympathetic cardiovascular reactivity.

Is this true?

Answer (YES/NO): YES